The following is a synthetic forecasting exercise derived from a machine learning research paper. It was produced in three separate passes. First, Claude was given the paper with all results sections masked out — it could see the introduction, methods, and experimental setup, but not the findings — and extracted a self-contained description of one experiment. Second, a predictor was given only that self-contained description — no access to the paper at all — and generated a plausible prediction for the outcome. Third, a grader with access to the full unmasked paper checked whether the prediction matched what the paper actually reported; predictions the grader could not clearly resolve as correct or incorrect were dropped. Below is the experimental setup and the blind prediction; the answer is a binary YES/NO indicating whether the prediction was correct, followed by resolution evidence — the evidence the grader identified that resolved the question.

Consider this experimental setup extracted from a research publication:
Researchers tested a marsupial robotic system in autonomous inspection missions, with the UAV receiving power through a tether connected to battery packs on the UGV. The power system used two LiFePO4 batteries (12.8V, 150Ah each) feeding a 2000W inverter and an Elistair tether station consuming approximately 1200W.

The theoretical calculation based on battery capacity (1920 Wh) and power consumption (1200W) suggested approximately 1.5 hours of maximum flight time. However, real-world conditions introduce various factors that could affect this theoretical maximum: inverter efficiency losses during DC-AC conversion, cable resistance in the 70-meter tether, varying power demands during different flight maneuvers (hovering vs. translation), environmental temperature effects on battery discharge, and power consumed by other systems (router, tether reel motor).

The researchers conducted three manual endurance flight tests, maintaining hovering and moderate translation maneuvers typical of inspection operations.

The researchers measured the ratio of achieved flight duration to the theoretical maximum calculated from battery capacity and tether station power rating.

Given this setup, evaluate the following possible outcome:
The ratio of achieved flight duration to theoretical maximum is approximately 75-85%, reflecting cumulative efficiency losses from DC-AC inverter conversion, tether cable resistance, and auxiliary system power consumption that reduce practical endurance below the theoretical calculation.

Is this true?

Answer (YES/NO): NO